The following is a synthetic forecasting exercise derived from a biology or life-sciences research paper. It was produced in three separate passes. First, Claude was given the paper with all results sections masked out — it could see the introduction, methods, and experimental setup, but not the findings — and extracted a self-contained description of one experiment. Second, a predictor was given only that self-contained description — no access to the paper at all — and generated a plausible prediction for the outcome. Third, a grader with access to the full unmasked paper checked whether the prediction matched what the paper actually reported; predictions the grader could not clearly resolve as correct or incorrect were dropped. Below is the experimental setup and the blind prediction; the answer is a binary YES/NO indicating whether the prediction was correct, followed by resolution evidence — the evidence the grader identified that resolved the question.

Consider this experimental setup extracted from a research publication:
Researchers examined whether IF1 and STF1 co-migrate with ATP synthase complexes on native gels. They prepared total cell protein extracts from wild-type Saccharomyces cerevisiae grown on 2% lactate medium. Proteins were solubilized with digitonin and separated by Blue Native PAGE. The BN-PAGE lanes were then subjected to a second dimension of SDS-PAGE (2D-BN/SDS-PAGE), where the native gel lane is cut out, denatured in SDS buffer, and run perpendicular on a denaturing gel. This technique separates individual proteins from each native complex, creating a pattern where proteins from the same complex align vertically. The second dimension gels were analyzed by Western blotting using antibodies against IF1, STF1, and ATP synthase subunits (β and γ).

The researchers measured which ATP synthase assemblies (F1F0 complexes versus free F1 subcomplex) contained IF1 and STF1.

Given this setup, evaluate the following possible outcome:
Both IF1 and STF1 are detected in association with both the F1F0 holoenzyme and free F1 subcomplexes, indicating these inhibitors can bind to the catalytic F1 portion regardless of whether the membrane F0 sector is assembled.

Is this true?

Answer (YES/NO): NO